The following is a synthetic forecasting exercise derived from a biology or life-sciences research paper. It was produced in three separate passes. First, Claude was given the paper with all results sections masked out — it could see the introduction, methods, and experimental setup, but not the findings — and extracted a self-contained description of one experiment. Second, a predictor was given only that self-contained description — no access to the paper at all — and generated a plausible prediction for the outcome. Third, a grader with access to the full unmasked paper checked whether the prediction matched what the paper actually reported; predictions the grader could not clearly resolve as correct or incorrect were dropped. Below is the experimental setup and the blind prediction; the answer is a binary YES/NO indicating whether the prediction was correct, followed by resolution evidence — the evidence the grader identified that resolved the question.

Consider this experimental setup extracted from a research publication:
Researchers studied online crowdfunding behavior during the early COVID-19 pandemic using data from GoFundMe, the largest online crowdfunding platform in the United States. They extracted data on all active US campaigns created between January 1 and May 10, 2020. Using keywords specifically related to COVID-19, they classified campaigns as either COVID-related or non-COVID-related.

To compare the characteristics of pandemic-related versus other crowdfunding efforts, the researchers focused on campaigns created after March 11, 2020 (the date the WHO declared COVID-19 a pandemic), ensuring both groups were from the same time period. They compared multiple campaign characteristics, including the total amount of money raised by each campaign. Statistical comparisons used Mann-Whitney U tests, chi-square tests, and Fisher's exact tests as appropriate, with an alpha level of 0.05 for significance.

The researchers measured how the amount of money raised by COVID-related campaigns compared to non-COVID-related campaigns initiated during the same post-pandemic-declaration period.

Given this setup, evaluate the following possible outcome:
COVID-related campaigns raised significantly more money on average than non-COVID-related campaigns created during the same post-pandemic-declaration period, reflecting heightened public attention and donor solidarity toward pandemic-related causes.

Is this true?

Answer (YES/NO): YES